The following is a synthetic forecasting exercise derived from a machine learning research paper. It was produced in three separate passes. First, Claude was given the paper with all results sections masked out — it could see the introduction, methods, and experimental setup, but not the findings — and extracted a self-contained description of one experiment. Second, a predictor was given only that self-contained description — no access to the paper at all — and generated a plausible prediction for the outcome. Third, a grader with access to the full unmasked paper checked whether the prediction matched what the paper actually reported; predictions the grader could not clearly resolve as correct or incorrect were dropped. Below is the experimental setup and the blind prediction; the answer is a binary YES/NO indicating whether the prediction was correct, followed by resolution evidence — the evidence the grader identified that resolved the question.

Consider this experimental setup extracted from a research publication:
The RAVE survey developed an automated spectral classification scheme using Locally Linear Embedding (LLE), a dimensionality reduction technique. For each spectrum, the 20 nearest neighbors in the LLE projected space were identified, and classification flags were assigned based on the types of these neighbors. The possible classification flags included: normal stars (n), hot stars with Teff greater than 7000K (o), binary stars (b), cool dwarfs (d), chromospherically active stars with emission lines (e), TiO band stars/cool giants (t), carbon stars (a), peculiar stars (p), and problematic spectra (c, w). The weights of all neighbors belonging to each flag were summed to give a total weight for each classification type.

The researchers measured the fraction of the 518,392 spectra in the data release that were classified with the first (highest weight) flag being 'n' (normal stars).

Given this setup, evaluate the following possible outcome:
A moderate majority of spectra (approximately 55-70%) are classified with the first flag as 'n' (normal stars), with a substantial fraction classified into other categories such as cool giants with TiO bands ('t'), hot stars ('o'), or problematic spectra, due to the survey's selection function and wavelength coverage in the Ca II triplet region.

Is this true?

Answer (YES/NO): NO